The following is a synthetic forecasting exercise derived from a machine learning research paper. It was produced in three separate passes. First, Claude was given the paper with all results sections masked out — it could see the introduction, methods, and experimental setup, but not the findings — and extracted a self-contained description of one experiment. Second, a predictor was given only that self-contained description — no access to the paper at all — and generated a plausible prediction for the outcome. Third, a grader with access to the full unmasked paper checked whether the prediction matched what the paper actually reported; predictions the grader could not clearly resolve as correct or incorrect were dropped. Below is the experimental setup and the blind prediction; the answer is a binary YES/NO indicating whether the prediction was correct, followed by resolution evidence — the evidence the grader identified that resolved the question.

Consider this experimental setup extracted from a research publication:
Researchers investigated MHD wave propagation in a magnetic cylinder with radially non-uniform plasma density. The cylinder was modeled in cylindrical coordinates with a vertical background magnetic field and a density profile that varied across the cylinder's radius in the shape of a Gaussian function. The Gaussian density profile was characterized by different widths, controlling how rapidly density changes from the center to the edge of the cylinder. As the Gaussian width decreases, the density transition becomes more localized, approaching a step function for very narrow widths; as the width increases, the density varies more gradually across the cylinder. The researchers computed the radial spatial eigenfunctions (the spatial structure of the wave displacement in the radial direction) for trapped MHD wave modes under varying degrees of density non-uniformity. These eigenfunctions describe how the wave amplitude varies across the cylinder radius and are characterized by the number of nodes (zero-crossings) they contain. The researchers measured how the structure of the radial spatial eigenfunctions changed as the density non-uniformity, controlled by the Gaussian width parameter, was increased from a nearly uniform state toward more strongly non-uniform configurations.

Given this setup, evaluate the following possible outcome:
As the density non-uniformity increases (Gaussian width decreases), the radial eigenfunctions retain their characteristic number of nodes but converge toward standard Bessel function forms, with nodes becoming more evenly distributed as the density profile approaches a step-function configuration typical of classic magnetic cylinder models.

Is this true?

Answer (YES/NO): NO